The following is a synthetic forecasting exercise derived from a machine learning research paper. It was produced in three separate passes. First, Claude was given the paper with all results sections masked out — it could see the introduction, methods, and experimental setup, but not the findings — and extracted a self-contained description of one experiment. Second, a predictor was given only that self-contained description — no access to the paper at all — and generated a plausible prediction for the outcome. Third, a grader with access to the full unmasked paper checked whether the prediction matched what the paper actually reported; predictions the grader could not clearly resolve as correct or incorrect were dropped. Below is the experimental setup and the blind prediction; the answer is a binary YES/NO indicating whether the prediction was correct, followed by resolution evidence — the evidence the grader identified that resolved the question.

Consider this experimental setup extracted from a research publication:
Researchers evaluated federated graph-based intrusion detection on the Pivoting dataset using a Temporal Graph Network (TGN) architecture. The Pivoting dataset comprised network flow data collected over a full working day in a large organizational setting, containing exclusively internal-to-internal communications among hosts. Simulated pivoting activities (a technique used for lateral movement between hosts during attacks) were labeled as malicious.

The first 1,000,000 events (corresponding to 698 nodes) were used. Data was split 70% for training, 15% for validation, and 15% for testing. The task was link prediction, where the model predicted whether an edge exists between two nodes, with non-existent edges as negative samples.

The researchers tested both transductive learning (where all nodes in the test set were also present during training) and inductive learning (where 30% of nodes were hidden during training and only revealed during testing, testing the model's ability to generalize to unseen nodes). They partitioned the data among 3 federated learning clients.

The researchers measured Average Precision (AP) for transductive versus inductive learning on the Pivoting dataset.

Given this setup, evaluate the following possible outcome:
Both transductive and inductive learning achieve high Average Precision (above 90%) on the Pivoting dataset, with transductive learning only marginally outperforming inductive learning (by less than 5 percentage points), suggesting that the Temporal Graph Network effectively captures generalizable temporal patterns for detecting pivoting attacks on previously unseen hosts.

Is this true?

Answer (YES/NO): NO